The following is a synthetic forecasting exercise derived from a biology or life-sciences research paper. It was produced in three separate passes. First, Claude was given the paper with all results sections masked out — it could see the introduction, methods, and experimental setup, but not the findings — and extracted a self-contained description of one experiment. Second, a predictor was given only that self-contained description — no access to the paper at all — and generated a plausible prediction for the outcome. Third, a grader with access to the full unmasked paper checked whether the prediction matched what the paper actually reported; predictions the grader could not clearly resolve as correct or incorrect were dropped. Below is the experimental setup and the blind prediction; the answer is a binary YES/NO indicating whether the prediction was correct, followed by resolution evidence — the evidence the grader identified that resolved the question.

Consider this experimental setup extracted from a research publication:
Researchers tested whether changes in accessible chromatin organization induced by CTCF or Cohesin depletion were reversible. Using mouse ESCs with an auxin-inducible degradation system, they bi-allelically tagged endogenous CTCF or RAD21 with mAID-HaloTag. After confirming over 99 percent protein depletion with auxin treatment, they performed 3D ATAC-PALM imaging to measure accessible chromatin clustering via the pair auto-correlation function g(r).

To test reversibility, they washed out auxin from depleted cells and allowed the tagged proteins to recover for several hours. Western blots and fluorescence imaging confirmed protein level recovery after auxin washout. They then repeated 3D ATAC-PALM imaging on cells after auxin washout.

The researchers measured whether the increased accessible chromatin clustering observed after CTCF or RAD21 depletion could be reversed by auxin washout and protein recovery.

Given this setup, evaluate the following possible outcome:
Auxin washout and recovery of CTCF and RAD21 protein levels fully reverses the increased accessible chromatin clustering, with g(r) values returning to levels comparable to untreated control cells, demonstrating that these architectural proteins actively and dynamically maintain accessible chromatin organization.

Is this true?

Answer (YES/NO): NO